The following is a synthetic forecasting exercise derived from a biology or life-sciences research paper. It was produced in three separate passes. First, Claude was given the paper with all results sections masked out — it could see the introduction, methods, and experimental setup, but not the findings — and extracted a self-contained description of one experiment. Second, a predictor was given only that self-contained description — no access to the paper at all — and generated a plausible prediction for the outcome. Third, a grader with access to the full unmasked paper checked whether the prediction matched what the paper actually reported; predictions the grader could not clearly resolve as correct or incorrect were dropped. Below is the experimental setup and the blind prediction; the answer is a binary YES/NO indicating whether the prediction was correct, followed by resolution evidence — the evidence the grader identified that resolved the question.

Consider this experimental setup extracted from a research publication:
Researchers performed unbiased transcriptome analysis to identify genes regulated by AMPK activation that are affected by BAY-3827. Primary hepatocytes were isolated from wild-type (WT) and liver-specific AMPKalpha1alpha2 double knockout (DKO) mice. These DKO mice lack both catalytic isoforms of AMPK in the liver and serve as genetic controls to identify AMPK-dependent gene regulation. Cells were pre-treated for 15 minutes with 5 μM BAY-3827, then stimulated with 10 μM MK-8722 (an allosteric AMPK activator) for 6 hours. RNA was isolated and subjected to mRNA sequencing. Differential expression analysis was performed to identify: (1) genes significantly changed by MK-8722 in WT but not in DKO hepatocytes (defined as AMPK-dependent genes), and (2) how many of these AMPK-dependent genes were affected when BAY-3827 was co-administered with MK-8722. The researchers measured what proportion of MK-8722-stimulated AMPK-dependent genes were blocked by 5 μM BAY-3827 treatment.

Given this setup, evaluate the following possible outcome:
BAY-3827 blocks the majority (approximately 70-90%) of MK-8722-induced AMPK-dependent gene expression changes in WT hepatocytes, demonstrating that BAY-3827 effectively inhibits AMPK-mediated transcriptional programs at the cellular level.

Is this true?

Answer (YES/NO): NO